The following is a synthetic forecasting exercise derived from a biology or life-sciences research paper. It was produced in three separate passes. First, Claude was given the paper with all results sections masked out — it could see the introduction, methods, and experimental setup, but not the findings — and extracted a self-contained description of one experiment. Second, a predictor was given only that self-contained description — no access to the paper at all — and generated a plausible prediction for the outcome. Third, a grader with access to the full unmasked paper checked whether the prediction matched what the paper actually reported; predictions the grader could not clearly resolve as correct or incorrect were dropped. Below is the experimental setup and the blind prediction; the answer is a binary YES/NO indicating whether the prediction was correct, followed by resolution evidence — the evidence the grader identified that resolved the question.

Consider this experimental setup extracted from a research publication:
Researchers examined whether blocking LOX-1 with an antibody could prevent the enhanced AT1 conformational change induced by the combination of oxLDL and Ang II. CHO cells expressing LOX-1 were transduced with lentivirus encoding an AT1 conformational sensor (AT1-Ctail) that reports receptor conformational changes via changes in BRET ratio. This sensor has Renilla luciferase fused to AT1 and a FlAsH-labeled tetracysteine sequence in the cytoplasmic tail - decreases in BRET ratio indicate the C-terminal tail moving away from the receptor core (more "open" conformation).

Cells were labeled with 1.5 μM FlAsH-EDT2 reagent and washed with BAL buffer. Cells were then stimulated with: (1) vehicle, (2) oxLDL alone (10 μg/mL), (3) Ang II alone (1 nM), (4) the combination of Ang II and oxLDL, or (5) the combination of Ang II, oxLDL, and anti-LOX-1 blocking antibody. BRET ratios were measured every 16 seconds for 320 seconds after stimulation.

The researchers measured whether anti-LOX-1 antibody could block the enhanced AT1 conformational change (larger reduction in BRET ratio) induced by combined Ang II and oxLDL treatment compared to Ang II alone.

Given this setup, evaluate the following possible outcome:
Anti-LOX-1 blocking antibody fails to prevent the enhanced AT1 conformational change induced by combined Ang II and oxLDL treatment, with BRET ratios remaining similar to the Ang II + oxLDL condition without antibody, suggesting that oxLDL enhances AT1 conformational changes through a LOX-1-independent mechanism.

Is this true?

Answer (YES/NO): NO